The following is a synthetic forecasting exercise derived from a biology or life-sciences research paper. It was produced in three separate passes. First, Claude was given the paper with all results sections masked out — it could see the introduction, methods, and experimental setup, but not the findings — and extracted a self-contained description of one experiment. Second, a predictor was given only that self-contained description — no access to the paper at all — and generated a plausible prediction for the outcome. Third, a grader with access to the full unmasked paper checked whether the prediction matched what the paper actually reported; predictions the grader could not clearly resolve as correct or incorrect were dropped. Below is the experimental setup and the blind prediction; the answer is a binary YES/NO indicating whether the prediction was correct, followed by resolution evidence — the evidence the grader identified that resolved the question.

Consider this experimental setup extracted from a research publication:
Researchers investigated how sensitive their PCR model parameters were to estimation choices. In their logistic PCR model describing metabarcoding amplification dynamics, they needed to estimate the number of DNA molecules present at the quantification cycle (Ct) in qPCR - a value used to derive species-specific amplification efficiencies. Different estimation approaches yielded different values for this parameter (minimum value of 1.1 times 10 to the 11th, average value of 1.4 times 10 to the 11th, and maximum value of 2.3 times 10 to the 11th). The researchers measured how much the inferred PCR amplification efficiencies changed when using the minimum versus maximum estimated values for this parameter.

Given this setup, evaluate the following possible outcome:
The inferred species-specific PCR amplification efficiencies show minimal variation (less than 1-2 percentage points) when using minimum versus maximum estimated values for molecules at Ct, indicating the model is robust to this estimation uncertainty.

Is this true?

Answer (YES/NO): NO